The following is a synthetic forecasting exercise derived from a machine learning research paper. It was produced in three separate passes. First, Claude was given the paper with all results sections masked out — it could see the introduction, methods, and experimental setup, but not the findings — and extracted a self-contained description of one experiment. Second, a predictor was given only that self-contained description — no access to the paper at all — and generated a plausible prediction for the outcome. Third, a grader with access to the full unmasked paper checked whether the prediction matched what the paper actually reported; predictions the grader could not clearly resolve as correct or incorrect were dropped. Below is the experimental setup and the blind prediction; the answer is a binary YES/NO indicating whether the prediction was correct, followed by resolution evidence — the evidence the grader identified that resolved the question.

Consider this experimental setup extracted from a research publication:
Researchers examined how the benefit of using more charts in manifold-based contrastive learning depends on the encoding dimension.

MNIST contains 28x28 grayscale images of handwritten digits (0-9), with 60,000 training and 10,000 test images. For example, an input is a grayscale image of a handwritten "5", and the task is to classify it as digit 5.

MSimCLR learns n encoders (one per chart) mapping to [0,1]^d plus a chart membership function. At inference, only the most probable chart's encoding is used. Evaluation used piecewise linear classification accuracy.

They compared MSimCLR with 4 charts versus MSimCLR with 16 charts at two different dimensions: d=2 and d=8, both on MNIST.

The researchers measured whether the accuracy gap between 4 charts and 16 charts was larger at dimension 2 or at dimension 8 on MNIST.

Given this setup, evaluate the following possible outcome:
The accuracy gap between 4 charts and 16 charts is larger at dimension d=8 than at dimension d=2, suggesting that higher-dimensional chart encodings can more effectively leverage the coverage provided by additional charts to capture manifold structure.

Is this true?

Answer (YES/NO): NO